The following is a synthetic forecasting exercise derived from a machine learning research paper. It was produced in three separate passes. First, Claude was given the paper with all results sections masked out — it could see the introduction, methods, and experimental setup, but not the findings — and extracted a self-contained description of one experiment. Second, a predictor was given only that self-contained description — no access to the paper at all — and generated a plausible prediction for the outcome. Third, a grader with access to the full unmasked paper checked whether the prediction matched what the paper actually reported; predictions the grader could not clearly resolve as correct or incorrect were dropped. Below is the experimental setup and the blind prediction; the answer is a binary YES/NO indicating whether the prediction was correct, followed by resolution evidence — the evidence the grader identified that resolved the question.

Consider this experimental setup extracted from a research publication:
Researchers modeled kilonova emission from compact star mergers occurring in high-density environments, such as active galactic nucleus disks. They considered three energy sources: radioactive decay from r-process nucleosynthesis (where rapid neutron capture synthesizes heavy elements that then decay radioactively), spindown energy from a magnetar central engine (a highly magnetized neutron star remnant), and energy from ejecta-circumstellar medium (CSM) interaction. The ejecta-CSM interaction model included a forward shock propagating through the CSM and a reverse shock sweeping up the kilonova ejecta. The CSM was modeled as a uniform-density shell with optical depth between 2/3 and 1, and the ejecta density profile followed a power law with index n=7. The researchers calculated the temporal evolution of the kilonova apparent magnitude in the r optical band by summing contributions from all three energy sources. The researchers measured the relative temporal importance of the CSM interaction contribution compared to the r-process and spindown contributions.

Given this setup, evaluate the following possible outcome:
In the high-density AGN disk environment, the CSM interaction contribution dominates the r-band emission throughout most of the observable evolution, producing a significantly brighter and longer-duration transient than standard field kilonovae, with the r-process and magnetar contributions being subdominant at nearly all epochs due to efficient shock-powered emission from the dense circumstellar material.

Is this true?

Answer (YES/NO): NO